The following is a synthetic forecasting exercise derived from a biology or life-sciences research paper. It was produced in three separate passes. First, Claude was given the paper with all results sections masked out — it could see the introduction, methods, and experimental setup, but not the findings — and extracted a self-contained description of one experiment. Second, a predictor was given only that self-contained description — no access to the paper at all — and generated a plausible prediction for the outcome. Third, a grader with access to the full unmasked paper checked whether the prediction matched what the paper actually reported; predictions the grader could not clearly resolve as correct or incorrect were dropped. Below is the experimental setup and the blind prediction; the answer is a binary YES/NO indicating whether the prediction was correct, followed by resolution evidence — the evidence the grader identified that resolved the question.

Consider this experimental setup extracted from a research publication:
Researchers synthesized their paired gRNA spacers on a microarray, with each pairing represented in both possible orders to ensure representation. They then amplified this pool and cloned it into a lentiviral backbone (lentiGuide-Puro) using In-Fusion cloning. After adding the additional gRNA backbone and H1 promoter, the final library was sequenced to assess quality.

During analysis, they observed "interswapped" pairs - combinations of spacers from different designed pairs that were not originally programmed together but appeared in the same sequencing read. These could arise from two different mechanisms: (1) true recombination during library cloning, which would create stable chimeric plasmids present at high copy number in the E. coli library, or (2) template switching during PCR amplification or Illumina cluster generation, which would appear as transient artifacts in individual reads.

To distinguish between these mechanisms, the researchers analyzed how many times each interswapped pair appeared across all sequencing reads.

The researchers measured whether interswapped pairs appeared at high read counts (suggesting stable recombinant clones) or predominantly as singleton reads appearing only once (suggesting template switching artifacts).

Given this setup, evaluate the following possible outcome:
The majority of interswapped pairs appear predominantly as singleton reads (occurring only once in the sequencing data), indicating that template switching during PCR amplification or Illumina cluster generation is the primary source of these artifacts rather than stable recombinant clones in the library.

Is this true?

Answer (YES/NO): YES